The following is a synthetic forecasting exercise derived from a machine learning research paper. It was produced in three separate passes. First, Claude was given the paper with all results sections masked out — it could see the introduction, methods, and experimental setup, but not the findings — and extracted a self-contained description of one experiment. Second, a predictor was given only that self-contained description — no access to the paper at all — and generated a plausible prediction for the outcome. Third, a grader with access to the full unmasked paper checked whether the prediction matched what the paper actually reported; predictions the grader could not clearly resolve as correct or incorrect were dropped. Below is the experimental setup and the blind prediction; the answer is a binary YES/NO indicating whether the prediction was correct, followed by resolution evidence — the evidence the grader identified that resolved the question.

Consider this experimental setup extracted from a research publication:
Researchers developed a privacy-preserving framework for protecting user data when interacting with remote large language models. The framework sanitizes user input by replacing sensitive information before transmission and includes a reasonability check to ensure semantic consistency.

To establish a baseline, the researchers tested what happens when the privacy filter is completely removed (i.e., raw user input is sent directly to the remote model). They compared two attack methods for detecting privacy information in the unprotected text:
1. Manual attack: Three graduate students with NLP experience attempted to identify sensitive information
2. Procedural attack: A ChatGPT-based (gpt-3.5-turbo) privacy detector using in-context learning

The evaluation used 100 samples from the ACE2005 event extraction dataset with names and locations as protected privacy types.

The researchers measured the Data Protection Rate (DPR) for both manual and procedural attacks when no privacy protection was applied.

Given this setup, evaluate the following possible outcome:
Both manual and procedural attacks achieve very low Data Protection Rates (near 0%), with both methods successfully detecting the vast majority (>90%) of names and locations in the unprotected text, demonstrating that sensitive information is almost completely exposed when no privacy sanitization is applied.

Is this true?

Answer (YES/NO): NO